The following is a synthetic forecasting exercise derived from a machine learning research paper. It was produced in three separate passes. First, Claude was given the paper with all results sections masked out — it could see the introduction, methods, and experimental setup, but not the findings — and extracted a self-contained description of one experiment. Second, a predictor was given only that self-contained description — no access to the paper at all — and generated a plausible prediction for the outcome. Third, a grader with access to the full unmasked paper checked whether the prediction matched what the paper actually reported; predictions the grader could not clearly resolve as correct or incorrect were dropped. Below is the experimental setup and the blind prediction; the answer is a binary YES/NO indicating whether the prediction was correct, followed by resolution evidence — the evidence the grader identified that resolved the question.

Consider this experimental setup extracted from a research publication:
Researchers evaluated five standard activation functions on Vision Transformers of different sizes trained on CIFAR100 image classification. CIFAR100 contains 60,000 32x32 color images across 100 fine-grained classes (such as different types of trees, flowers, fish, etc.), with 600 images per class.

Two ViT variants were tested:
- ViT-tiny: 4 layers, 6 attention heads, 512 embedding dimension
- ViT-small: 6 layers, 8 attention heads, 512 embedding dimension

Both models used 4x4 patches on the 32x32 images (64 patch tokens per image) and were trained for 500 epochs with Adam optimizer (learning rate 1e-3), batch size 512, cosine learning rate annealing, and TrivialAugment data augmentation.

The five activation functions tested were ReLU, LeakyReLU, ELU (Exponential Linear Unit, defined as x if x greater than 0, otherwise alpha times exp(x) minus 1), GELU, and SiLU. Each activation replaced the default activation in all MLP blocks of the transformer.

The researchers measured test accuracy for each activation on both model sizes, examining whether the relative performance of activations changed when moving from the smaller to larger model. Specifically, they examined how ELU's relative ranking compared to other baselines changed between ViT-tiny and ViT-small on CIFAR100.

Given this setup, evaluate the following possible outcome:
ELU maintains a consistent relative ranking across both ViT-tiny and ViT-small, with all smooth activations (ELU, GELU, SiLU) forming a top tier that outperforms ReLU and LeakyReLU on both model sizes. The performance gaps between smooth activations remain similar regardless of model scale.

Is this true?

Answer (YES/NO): NO